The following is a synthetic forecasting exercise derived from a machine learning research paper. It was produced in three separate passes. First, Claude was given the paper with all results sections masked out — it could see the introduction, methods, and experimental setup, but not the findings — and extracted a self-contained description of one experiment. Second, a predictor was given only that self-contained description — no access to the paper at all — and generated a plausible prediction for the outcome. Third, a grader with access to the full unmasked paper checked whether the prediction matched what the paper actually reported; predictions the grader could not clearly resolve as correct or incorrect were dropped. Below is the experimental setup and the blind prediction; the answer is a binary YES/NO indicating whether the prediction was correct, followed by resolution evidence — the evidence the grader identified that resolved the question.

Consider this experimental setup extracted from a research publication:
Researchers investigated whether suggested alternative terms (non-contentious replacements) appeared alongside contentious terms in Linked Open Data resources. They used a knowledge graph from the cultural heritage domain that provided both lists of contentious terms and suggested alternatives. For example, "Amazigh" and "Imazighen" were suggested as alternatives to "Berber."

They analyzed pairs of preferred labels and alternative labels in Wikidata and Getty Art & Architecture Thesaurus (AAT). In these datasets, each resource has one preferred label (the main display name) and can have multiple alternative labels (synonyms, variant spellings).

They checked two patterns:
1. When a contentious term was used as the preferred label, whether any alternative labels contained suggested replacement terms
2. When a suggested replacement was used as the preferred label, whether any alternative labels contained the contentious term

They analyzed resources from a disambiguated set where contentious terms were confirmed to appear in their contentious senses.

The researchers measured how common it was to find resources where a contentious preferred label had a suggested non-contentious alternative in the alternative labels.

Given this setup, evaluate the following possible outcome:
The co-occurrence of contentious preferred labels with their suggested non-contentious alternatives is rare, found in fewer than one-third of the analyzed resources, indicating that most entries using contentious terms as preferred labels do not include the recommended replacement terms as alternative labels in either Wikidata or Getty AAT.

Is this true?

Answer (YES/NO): YES